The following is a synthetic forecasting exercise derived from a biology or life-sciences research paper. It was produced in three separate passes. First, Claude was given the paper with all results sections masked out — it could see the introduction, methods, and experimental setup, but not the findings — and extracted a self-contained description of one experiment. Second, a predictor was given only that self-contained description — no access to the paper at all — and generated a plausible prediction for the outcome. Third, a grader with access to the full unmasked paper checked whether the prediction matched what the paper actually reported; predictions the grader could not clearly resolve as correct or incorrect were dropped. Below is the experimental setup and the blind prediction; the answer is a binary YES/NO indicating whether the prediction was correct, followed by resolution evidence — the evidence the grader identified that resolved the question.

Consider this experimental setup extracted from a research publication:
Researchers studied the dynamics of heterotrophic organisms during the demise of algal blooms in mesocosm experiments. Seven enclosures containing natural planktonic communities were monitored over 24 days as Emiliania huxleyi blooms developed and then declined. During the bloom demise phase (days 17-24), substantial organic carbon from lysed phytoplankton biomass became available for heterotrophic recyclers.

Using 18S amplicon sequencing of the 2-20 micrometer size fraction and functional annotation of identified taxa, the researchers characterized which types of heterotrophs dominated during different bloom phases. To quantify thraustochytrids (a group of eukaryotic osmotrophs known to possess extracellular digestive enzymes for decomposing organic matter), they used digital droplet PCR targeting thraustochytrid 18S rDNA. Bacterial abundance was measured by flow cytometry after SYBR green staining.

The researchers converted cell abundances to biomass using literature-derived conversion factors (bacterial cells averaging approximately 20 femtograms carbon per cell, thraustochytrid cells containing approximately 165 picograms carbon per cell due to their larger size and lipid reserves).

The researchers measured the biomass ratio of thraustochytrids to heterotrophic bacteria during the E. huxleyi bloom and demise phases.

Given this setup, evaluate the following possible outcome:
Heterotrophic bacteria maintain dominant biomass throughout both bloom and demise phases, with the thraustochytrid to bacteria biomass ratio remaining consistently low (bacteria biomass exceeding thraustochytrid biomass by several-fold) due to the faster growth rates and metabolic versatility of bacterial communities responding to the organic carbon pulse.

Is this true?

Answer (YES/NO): NO